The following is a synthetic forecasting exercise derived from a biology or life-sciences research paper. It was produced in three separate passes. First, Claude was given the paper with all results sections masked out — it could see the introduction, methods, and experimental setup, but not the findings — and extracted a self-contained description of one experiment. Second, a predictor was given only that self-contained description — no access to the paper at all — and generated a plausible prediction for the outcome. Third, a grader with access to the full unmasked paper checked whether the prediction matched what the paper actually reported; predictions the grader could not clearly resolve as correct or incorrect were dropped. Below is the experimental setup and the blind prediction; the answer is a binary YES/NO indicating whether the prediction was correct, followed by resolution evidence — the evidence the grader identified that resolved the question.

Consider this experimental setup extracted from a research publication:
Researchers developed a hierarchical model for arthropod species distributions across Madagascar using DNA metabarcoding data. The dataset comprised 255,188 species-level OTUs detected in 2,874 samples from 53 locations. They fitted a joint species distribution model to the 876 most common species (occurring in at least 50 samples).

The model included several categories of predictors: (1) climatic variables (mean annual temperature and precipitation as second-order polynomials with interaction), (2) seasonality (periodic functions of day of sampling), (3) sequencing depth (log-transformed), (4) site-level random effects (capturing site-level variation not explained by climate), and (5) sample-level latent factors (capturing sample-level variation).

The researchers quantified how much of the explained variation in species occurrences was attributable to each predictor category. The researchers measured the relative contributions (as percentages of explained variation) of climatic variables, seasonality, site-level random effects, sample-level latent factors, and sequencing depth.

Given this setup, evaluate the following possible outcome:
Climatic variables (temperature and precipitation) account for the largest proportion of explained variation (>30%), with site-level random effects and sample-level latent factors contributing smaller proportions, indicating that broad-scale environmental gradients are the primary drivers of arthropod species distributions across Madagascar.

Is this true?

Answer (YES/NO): YES